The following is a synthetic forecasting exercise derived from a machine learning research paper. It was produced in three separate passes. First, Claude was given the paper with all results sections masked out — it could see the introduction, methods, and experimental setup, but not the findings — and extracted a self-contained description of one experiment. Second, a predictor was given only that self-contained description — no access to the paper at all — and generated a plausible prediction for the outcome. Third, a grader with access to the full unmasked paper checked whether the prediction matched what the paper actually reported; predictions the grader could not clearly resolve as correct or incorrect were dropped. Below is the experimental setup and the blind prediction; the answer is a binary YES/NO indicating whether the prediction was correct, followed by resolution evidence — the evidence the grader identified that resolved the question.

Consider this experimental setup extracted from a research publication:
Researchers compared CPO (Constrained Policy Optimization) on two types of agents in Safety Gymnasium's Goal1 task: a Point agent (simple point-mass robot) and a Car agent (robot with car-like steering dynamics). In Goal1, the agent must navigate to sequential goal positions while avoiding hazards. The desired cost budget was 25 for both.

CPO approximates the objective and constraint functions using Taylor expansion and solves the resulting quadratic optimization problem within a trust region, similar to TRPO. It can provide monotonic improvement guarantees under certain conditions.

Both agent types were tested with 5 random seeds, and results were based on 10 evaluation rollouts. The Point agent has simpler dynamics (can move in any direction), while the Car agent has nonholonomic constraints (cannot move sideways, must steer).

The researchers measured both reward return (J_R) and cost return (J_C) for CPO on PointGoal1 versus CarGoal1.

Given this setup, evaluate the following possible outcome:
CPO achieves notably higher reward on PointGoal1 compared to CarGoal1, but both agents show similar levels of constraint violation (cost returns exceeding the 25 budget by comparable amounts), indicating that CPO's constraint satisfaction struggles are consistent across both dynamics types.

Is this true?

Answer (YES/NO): NO